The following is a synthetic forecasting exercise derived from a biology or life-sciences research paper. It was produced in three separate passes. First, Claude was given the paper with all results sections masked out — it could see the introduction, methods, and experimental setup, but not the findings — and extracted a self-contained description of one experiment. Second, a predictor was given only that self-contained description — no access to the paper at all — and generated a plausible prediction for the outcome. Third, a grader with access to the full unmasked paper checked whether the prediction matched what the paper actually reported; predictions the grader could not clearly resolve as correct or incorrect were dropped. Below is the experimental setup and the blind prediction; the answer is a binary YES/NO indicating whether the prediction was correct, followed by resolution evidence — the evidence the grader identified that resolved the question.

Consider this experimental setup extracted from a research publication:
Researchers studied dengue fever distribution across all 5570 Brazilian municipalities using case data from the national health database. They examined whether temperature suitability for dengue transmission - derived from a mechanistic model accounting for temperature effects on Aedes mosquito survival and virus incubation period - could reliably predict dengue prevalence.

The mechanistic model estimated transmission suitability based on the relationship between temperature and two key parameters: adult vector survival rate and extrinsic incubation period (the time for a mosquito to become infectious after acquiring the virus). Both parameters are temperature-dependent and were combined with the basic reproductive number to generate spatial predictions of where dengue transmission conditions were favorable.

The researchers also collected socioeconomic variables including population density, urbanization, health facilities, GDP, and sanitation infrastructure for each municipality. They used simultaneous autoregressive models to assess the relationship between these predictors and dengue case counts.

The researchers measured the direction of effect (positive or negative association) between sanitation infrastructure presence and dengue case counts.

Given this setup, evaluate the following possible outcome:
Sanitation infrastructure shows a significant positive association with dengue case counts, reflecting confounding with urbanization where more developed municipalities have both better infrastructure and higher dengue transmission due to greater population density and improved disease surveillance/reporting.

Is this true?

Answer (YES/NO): YES